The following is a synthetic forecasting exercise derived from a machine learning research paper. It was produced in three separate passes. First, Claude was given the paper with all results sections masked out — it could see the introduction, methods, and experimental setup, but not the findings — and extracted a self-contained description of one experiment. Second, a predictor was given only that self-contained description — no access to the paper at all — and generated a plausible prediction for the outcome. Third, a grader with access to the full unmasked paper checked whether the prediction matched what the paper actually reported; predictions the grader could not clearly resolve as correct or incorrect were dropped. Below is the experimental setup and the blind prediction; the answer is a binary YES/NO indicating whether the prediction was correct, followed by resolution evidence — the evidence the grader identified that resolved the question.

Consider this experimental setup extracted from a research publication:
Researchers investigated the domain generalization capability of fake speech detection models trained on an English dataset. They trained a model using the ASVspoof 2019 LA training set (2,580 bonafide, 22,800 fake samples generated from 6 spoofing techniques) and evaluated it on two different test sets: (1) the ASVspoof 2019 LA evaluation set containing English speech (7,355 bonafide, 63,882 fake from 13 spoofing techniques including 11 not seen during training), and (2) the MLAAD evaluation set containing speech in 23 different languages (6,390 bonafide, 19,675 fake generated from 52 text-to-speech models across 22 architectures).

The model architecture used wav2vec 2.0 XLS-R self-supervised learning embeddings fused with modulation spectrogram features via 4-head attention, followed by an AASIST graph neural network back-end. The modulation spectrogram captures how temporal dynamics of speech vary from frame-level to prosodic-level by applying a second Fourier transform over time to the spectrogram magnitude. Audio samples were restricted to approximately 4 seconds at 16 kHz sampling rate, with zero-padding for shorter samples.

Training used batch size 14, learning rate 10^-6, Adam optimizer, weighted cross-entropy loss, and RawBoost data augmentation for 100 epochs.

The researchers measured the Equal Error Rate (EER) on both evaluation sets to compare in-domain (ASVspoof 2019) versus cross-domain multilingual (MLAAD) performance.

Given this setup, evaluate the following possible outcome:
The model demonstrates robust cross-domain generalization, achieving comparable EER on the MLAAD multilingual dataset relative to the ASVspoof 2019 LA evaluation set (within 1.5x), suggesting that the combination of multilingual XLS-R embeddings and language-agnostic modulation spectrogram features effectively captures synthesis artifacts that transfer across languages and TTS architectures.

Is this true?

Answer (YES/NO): NO